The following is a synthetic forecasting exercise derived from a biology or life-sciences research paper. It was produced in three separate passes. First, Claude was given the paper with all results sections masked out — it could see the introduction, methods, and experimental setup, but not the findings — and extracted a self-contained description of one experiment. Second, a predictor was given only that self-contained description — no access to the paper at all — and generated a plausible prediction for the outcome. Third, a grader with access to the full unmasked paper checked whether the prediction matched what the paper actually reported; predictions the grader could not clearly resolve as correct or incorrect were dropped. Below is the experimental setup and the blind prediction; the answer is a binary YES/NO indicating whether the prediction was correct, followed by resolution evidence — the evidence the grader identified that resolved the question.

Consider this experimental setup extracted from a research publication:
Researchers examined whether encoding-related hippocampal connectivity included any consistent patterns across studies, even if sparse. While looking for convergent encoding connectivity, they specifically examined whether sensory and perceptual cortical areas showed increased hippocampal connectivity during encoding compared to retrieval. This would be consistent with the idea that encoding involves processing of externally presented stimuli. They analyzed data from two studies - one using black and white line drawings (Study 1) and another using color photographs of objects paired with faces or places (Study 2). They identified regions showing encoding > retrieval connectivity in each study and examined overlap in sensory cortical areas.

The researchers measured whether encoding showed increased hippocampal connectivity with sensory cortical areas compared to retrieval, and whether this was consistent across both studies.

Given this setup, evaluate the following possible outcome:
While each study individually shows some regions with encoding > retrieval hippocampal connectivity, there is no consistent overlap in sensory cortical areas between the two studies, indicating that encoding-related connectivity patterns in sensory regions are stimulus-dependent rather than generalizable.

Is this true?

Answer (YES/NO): YES